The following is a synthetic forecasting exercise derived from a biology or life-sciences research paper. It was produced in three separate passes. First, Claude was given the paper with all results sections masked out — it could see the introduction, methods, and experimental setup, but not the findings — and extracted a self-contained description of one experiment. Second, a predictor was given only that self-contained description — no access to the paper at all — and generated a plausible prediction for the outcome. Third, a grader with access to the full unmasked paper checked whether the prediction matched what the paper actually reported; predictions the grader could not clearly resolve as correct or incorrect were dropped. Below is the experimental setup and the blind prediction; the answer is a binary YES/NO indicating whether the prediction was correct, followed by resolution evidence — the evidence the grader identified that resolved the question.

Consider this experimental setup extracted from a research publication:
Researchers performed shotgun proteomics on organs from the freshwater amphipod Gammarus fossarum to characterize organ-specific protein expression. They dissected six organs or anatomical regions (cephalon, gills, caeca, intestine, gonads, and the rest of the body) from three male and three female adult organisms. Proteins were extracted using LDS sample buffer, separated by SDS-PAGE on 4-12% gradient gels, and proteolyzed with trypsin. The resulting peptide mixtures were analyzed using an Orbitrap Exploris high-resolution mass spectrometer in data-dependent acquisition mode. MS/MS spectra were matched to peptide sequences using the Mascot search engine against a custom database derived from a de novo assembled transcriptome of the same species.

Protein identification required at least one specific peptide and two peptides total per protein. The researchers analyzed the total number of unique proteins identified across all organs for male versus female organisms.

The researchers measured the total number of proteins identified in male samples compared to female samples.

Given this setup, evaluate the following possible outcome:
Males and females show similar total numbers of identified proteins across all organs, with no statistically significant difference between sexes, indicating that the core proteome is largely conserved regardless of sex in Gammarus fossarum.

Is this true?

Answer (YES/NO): NO